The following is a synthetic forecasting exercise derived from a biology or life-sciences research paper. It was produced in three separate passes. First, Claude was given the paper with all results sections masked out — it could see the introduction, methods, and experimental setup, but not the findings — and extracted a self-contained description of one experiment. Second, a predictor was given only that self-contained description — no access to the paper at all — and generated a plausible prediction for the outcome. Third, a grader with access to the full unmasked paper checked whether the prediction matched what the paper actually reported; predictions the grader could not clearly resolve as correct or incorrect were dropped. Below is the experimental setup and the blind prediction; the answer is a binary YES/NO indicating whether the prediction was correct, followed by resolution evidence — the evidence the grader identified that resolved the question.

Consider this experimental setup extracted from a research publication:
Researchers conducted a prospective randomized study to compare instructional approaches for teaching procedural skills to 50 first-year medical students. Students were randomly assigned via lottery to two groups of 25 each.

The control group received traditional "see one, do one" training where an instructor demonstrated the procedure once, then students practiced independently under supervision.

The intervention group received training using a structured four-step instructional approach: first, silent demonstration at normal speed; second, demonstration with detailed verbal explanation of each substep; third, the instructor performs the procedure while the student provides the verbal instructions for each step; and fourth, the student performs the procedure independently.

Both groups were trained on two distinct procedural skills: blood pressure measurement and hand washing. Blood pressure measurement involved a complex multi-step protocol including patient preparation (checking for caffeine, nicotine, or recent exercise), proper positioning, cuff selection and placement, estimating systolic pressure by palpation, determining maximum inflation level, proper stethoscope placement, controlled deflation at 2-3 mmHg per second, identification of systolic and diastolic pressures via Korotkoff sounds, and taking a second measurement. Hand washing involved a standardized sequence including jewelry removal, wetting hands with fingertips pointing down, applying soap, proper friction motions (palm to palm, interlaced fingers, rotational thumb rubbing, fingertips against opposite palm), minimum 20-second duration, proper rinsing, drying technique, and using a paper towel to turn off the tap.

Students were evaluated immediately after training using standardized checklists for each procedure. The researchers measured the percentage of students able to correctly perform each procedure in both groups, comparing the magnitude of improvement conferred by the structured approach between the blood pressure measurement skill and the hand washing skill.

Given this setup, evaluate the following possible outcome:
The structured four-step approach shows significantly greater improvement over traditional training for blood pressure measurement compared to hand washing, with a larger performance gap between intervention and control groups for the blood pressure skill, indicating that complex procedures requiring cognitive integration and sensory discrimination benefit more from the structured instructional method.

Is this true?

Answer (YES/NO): NO